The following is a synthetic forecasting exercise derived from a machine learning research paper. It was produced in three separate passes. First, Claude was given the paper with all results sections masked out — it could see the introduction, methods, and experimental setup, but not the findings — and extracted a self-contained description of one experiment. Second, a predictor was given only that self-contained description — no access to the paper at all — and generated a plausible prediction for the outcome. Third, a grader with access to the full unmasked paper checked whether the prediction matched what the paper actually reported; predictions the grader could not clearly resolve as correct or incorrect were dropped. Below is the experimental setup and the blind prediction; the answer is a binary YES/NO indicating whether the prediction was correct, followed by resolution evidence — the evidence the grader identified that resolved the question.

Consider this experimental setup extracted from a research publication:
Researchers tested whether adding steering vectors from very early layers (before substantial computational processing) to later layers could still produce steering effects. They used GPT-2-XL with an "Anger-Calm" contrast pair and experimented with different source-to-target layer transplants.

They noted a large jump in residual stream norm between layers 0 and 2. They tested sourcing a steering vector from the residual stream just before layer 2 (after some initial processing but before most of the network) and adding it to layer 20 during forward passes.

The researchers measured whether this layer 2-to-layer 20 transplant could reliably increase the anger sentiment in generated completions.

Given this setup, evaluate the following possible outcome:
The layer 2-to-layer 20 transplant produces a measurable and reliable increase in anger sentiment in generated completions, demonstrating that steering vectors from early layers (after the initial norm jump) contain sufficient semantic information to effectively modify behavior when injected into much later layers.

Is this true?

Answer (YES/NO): NO